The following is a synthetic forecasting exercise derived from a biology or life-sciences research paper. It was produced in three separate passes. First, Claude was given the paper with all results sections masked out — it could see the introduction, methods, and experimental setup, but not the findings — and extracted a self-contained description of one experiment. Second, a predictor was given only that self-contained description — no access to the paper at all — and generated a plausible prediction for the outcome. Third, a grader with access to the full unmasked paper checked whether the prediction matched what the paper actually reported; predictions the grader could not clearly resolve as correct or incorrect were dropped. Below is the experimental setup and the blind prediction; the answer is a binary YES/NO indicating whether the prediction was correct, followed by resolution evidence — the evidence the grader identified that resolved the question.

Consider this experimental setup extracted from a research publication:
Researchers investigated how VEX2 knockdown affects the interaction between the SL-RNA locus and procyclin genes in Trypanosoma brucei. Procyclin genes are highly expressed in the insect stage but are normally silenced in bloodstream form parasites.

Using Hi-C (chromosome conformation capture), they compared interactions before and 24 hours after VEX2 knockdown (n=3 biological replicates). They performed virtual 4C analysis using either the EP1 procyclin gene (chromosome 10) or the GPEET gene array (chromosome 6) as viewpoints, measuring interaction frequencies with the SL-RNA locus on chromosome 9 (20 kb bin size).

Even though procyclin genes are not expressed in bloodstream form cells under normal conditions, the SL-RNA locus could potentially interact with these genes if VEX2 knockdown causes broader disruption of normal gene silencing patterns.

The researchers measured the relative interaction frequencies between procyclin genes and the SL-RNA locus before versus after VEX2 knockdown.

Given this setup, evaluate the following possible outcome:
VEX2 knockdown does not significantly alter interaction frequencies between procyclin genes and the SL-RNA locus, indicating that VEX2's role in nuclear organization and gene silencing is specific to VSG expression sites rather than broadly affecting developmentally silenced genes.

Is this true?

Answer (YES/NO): NO